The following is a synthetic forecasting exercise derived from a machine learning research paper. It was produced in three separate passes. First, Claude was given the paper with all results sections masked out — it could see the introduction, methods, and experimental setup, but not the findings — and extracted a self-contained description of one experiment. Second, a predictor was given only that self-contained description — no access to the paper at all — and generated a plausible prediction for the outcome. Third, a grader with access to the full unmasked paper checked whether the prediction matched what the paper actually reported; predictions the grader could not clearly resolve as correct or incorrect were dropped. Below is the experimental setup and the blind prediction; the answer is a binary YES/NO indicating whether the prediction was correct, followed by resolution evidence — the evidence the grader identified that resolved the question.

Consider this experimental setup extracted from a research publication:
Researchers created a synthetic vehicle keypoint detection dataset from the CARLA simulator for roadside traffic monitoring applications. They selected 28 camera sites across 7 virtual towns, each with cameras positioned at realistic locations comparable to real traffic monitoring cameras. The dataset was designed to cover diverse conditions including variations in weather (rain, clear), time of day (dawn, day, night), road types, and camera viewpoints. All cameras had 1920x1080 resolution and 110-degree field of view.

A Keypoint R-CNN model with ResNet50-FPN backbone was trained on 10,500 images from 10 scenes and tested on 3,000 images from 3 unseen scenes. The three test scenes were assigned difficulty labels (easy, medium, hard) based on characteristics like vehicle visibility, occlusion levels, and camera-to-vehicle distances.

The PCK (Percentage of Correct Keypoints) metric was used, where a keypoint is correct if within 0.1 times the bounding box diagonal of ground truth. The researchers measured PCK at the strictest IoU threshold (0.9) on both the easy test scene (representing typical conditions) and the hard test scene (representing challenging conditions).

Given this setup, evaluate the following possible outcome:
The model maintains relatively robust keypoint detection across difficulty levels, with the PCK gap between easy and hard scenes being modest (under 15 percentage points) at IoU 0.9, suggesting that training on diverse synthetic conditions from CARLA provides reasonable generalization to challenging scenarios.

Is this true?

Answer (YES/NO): NO